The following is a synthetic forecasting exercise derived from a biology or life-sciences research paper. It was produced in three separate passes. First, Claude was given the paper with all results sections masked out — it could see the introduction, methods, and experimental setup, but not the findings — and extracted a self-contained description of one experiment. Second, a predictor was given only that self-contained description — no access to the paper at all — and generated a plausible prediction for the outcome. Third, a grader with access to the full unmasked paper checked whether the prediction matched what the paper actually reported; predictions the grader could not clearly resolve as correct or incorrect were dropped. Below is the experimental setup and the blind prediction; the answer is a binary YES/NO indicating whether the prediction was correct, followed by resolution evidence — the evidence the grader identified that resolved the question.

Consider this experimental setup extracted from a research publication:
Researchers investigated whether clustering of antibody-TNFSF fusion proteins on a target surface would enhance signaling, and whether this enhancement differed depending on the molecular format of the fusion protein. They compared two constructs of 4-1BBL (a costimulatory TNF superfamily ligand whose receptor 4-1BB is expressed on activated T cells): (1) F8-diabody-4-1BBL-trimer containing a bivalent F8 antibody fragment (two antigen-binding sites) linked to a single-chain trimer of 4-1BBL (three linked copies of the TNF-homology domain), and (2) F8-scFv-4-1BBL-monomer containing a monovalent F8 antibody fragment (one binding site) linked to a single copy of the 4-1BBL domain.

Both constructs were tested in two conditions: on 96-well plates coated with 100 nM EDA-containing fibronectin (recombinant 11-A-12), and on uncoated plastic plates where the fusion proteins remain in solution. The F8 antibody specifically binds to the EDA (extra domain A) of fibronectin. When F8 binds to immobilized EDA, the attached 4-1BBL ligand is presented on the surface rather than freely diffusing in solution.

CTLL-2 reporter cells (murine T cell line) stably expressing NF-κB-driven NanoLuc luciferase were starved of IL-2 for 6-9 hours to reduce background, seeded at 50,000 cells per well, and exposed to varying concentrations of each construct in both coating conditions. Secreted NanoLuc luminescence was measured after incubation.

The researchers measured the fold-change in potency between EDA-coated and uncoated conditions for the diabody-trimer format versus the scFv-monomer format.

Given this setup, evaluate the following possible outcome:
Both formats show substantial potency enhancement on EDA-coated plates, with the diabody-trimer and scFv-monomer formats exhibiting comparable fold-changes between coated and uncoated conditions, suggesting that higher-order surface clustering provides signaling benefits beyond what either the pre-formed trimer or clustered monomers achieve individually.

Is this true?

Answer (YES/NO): NO